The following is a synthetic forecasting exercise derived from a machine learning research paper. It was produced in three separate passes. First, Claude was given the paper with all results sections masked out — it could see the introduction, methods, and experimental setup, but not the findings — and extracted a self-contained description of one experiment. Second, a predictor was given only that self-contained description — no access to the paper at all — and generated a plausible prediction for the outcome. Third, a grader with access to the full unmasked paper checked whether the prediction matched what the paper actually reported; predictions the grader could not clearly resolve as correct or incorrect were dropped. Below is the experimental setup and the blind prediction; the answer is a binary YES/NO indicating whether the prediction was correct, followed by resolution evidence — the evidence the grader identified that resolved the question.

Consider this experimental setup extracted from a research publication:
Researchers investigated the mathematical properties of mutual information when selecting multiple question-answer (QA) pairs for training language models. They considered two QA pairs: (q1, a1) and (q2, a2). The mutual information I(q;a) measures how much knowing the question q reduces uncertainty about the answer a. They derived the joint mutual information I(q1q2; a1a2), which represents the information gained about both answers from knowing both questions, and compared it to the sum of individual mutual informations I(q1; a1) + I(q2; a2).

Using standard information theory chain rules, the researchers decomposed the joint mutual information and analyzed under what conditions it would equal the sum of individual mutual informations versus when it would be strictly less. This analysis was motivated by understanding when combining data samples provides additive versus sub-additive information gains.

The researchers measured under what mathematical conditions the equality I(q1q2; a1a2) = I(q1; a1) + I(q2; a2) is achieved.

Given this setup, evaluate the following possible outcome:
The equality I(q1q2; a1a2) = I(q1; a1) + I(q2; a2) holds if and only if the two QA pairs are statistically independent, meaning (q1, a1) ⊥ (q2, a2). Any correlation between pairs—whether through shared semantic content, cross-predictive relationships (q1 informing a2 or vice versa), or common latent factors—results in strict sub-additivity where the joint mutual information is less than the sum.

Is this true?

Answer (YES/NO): YES